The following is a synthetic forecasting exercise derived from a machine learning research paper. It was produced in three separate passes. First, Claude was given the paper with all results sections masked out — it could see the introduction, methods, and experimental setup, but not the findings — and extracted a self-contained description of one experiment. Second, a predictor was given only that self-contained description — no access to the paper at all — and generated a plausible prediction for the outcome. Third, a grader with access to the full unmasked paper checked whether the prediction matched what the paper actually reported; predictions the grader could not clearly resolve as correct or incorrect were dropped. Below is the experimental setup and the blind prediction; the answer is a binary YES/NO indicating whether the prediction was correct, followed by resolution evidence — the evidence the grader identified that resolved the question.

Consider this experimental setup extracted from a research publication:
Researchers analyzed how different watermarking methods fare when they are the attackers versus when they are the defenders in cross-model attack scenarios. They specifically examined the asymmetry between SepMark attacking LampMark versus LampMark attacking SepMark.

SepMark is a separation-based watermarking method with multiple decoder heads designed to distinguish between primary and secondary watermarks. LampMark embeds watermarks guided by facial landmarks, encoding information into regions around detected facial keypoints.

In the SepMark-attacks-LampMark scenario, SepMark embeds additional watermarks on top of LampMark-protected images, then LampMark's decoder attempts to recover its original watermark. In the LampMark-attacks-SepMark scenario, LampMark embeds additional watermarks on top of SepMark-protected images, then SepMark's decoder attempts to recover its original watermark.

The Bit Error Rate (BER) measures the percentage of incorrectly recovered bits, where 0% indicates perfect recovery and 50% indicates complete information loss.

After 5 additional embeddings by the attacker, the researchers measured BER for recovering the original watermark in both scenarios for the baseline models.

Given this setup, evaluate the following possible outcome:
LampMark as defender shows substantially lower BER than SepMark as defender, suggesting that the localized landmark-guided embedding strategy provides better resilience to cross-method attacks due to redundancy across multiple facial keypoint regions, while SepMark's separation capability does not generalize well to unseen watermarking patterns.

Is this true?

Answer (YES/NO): YES